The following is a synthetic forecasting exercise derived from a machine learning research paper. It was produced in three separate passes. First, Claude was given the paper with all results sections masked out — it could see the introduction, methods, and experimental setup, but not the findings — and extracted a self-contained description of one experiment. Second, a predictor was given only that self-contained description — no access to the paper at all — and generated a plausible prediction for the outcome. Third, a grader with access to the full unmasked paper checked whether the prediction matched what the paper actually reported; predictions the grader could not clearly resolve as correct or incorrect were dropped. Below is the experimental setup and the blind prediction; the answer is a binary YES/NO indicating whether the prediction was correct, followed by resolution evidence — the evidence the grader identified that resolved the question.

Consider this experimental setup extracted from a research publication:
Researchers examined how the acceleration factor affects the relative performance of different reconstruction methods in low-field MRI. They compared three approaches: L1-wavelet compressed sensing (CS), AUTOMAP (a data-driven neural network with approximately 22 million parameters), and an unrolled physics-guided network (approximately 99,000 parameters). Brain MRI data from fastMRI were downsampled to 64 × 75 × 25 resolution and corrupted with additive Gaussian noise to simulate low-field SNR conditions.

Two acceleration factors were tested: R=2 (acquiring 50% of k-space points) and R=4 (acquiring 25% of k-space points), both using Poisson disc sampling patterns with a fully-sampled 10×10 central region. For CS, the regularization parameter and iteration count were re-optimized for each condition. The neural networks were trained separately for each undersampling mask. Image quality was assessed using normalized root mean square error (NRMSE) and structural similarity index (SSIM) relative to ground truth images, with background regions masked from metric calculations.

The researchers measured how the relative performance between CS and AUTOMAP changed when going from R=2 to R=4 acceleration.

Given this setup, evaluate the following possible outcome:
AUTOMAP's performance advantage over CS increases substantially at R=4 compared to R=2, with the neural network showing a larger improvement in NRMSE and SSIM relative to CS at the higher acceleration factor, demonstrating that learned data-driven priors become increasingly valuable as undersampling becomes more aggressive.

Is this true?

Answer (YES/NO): NO